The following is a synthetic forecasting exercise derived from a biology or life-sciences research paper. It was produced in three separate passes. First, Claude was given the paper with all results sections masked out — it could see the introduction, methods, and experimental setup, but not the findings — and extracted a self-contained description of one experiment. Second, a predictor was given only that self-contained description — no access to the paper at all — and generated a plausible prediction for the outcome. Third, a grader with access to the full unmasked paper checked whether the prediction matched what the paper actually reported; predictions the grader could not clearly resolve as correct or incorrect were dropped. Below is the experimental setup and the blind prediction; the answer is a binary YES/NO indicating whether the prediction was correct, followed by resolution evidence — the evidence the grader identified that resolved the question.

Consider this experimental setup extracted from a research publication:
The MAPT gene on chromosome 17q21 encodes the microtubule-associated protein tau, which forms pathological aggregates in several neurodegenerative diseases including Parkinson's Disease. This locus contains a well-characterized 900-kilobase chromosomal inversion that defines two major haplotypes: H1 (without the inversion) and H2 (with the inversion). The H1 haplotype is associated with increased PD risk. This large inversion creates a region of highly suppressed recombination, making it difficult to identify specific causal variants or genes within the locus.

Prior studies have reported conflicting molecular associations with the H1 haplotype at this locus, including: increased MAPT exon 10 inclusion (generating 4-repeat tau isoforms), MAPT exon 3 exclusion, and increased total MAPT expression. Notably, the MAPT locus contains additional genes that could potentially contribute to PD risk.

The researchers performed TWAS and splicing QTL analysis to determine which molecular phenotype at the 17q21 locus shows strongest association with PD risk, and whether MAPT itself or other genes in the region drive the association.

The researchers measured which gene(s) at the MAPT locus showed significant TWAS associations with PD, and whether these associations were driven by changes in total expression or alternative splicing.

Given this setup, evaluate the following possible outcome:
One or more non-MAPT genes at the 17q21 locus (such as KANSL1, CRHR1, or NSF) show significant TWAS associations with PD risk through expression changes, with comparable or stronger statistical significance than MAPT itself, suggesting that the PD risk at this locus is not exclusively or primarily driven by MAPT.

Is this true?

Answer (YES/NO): NO